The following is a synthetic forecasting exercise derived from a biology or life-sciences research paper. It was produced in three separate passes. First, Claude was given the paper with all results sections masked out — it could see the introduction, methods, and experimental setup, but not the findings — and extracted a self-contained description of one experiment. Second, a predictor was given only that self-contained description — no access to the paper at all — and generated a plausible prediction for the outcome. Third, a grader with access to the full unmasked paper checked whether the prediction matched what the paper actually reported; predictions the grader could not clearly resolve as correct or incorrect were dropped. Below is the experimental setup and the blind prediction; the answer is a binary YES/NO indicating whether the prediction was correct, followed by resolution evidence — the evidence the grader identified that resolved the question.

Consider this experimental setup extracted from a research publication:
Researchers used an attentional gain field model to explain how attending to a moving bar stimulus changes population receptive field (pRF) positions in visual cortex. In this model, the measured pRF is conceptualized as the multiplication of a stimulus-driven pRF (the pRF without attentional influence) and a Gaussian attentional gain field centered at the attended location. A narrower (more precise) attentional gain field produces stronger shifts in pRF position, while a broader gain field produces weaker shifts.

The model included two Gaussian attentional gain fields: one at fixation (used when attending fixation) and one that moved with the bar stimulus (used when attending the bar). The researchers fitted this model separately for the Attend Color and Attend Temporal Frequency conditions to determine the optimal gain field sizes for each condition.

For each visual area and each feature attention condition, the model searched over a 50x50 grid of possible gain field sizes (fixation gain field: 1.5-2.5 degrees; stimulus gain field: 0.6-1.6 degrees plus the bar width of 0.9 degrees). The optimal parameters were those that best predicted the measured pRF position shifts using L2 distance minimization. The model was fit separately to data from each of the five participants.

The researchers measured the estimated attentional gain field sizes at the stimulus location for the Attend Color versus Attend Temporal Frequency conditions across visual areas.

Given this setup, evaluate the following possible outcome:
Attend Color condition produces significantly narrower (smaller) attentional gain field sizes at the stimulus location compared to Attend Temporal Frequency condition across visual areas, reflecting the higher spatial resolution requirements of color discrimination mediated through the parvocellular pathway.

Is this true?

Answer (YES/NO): YES